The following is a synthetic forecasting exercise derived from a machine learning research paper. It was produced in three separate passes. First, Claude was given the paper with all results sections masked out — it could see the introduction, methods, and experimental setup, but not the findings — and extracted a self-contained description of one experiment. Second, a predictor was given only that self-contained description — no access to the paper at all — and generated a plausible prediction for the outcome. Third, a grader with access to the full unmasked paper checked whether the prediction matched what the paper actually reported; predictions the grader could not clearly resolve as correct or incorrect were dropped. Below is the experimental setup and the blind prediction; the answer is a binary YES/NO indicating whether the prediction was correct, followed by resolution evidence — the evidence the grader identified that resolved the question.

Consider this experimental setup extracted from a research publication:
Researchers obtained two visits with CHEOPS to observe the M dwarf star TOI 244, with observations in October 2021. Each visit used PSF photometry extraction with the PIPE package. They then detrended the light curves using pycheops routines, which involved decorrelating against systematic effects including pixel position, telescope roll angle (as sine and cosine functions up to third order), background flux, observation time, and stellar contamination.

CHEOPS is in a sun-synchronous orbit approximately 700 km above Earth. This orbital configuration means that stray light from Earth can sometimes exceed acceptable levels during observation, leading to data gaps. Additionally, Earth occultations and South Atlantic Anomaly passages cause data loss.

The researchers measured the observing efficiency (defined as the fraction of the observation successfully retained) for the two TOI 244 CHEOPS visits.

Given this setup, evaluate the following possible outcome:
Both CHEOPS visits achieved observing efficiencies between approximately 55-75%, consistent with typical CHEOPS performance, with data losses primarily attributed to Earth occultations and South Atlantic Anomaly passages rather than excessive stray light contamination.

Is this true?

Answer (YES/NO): NO